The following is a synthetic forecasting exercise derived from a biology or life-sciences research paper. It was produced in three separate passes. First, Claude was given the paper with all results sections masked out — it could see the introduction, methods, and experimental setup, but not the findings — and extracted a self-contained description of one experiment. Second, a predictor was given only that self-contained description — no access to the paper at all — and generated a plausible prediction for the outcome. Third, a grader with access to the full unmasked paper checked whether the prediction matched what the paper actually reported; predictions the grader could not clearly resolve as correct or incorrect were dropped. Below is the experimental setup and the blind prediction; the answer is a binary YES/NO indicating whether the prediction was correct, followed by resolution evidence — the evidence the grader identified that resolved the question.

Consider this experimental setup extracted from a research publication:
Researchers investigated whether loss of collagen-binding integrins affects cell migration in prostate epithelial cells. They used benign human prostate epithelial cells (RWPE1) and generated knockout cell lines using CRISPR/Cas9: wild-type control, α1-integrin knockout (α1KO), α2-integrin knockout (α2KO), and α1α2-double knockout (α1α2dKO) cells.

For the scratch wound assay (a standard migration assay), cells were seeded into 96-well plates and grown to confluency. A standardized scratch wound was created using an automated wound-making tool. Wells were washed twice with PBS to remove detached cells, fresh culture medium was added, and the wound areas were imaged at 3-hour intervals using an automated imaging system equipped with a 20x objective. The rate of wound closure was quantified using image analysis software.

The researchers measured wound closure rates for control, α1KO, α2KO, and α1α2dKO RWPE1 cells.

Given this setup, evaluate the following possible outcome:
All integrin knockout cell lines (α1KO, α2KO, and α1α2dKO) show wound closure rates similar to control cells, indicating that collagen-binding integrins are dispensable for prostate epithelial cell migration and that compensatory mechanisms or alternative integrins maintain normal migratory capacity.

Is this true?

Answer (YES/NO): NO